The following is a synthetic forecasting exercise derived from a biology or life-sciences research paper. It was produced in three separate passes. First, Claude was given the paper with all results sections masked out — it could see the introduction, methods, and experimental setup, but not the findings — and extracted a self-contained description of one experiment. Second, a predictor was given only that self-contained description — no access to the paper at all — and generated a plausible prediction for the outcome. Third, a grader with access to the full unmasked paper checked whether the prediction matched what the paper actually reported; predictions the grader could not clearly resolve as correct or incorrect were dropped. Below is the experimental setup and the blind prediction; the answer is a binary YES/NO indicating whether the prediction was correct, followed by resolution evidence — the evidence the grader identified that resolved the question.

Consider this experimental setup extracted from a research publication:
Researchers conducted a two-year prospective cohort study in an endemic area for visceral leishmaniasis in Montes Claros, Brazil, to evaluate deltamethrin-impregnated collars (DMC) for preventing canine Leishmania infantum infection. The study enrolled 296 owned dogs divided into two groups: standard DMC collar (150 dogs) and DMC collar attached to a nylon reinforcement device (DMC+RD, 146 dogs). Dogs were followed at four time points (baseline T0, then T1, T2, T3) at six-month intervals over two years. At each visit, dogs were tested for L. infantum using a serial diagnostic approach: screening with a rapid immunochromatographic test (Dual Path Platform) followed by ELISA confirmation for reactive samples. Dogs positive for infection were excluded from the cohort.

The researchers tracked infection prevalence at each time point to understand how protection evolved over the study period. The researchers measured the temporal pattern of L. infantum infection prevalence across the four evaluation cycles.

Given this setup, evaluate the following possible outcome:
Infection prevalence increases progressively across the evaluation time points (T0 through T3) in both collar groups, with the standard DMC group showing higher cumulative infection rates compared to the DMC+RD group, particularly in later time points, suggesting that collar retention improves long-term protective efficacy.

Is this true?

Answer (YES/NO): NO